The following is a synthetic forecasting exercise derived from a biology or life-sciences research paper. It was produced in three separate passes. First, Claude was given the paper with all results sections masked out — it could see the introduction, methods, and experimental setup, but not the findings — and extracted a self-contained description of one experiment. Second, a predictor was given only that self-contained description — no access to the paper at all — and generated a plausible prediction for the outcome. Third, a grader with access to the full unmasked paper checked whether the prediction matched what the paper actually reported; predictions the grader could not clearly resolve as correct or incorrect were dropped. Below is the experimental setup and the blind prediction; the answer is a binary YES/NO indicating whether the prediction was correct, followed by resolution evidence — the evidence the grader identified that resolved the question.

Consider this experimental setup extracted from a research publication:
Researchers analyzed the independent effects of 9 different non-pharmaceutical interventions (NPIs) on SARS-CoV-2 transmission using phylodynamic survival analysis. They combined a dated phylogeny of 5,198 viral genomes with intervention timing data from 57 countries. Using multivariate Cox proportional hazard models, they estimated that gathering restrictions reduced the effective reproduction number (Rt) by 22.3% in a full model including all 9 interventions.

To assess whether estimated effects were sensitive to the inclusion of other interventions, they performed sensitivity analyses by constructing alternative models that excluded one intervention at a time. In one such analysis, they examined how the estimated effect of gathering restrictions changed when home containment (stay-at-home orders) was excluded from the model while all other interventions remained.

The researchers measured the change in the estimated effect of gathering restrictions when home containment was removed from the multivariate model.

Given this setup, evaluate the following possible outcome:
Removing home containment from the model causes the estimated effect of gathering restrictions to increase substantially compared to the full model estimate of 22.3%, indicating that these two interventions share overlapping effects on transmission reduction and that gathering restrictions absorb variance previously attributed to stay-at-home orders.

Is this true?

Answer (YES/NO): YES